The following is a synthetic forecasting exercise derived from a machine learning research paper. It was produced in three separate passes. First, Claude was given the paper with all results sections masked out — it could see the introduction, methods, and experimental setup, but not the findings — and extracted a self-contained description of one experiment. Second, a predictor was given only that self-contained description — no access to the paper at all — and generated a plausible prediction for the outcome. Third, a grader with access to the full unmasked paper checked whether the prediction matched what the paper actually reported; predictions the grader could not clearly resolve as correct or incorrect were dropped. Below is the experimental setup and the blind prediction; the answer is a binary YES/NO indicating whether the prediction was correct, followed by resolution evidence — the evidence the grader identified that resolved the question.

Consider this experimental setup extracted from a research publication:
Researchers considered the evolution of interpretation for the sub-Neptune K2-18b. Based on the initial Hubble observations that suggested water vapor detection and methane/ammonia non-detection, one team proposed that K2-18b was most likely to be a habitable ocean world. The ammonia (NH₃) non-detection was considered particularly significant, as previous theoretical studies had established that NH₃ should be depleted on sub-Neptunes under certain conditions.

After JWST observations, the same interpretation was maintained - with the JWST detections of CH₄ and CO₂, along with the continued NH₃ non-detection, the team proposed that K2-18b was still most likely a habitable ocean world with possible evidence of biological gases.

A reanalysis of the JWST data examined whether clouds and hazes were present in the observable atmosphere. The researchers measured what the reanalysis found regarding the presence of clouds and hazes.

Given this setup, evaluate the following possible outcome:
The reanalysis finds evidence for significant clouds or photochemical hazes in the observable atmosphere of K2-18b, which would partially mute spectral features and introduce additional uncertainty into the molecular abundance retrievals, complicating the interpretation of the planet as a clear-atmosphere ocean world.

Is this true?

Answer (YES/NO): NO